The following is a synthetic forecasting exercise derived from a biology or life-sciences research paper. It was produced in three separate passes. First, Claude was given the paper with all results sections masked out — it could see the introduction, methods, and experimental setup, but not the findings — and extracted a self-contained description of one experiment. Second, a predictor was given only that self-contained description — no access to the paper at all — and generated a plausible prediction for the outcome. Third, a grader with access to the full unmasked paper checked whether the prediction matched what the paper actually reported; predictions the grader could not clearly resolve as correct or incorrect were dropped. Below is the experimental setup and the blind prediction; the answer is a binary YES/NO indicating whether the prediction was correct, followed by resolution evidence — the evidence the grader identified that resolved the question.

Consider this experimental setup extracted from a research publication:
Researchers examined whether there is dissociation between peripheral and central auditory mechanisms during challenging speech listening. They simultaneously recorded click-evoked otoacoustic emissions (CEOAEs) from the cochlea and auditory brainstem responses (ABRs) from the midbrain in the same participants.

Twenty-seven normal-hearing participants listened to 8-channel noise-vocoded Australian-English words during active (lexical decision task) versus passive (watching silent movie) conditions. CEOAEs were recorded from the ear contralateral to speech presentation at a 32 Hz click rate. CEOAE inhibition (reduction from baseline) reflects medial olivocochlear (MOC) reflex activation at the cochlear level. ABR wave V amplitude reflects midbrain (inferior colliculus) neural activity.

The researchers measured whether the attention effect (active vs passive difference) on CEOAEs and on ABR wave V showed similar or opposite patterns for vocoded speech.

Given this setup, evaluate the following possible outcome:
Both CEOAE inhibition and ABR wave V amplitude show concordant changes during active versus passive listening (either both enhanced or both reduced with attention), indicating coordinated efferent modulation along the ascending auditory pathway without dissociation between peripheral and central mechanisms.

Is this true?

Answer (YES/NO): NO